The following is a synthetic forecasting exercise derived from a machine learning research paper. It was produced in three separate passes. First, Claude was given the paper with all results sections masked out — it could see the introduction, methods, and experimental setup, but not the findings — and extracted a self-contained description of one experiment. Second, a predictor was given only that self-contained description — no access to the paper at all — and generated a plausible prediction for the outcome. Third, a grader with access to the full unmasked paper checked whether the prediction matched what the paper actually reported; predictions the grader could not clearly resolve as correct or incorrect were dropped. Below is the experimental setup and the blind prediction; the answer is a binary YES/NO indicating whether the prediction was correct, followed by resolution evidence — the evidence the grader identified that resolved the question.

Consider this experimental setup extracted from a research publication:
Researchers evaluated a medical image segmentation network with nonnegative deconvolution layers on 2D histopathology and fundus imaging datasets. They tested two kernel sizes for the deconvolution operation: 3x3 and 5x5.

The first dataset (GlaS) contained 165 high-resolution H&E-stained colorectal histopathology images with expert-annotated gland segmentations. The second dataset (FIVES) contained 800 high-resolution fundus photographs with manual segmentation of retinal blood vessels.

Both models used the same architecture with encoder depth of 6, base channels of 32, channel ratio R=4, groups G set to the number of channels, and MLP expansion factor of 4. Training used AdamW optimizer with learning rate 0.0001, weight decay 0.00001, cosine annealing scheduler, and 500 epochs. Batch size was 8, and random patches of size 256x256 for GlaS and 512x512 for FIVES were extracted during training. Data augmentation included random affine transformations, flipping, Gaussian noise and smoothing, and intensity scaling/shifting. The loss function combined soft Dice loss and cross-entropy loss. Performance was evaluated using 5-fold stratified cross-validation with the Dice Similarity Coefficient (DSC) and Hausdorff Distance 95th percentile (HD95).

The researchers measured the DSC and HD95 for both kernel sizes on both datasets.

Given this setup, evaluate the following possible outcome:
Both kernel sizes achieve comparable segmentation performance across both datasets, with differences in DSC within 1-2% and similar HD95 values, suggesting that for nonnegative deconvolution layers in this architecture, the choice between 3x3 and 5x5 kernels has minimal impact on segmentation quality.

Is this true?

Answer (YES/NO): NO